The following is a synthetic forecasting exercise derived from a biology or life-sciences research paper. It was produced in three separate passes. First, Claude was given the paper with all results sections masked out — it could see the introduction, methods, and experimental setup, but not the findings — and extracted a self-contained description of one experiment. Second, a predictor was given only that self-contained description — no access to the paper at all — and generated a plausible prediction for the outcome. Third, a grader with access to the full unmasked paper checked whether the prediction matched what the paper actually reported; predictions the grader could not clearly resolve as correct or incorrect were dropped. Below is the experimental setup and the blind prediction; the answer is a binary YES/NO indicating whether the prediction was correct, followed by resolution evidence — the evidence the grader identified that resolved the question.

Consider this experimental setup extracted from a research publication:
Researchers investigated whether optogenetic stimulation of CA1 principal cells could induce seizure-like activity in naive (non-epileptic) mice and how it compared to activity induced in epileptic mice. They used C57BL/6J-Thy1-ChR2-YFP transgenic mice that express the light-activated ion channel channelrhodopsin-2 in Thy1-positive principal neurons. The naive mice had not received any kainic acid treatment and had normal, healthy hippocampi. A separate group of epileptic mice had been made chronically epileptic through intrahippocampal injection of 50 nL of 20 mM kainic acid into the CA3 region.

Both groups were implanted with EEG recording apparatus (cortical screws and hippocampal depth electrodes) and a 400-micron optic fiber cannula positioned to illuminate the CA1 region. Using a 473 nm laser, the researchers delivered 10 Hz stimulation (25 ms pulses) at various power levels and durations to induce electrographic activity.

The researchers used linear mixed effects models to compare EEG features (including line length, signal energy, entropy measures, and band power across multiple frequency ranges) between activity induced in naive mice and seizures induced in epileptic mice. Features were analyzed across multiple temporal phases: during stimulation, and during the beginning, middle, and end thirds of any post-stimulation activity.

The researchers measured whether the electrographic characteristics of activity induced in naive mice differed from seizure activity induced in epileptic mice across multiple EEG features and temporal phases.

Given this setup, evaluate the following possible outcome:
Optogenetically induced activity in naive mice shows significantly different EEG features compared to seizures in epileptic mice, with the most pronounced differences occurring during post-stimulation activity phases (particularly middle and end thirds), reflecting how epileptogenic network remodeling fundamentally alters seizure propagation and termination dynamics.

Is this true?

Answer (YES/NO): NO